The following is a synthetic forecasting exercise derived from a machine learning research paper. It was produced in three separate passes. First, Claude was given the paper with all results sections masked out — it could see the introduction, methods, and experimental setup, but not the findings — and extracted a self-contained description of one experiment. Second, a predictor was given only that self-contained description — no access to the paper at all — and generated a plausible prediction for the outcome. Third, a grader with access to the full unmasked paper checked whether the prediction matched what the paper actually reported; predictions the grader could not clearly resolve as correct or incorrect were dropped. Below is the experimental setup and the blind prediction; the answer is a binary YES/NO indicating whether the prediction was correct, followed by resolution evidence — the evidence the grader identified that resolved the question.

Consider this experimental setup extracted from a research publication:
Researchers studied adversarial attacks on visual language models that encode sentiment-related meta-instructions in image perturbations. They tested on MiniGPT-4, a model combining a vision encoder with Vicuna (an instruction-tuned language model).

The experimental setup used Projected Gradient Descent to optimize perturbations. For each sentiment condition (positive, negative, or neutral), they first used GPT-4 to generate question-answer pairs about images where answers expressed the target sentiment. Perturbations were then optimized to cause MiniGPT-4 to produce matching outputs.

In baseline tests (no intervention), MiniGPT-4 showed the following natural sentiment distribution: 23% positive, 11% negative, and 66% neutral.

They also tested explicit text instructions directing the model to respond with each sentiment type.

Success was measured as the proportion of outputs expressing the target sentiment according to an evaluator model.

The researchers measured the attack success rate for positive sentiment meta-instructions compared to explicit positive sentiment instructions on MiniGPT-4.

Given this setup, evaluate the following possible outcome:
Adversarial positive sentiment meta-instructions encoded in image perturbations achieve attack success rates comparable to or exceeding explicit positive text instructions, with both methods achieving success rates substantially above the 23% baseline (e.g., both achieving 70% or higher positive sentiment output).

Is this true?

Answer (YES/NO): NO